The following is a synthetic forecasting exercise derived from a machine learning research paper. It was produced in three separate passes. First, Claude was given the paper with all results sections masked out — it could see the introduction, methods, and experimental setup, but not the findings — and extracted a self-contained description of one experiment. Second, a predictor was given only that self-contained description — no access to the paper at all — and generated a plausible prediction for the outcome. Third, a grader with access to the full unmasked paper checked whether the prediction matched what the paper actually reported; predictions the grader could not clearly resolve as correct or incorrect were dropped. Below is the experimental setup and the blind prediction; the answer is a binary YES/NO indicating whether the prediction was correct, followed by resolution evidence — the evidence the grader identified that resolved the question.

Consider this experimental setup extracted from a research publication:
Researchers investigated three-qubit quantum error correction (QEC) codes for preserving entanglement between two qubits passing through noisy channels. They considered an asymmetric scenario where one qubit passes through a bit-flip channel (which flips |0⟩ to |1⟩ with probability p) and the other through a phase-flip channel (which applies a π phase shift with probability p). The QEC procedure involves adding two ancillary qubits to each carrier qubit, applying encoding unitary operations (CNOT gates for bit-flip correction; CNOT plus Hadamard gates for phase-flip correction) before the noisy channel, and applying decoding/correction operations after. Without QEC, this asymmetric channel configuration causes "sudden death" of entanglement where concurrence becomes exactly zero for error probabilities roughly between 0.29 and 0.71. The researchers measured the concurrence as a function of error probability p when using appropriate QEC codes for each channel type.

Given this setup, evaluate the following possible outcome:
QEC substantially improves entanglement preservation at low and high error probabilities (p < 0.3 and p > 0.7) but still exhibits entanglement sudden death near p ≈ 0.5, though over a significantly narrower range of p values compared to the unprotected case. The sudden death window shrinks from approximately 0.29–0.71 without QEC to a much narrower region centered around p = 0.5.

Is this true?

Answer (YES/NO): NO